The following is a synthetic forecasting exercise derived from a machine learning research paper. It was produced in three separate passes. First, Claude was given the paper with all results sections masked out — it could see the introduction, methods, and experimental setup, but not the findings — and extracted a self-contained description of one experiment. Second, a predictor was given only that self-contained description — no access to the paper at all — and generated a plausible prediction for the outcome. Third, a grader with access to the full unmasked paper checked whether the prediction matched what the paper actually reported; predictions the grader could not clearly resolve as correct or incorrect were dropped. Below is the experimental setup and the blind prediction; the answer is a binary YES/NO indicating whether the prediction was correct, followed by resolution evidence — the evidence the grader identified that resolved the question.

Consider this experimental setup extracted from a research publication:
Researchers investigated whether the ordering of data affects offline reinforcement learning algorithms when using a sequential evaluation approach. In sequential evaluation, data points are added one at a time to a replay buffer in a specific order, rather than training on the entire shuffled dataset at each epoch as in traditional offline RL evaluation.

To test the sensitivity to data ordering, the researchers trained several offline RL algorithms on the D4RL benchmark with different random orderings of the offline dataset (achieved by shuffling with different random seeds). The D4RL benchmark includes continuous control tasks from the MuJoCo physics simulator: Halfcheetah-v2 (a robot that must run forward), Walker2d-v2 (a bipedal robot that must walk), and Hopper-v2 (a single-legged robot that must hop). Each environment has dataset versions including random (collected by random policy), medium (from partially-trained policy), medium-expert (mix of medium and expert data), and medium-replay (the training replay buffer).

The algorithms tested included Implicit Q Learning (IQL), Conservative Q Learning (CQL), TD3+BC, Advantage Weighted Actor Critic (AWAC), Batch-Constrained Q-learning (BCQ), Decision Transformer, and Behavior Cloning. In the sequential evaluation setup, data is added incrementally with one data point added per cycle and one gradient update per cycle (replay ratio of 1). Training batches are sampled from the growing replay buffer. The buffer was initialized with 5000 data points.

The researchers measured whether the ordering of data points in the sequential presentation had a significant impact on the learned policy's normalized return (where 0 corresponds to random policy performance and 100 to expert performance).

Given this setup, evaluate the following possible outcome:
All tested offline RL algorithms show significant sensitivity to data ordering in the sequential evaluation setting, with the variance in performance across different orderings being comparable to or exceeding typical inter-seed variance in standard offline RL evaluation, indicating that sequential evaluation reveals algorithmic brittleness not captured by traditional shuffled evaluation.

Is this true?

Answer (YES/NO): NO